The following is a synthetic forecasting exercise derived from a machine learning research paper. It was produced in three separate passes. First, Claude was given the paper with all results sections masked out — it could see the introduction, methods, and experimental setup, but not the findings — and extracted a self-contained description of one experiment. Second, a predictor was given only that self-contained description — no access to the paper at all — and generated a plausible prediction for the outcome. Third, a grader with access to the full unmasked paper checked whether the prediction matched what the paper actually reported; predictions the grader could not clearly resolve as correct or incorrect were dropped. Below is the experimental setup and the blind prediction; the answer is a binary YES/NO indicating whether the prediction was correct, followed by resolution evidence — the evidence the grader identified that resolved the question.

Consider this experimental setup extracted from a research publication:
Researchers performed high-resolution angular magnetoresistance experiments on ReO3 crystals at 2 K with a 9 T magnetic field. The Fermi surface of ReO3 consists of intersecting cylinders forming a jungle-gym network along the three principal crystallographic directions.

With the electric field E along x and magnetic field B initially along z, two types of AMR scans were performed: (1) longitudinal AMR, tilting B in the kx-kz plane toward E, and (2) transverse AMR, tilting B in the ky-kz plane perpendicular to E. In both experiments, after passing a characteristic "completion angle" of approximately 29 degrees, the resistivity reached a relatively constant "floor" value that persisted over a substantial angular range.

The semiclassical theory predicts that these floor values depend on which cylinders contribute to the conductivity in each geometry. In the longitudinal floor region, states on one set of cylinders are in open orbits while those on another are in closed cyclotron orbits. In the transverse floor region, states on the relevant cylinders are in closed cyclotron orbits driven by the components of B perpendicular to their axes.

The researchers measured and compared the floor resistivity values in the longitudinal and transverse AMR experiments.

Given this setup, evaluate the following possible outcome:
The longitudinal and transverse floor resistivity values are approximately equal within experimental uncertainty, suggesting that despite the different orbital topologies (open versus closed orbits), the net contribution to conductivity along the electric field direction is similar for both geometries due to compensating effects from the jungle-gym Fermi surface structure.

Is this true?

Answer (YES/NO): NO